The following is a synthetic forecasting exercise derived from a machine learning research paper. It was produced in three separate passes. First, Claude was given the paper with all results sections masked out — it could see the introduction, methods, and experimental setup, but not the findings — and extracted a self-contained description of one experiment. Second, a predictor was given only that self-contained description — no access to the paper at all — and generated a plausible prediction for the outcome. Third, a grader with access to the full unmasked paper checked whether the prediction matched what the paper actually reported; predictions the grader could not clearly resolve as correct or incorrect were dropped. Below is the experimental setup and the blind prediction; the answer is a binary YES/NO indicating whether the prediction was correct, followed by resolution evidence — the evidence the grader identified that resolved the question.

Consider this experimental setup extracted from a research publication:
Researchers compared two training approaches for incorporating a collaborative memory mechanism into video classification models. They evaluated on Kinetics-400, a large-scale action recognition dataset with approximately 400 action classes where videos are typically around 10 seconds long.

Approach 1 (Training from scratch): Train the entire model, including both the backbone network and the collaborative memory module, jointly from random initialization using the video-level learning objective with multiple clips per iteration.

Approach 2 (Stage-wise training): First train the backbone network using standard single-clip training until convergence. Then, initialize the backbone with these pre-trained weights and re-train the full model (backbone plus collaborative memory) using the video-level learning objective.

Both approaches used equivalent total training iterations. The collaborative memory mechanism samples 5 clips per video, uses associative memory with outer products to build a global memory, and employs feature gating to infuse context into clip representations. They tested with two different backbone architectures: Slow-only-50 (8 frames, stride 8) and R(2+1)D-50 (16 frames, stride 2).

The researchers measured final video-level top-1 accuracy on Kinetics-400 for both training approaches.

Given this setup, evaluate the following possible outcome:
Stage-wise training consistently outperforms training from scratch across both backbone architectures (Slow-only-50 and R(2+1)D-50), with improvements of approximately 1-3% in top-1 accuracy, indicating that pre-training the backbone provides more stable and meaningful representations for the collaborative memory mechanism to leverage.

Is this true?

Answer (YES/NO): NO